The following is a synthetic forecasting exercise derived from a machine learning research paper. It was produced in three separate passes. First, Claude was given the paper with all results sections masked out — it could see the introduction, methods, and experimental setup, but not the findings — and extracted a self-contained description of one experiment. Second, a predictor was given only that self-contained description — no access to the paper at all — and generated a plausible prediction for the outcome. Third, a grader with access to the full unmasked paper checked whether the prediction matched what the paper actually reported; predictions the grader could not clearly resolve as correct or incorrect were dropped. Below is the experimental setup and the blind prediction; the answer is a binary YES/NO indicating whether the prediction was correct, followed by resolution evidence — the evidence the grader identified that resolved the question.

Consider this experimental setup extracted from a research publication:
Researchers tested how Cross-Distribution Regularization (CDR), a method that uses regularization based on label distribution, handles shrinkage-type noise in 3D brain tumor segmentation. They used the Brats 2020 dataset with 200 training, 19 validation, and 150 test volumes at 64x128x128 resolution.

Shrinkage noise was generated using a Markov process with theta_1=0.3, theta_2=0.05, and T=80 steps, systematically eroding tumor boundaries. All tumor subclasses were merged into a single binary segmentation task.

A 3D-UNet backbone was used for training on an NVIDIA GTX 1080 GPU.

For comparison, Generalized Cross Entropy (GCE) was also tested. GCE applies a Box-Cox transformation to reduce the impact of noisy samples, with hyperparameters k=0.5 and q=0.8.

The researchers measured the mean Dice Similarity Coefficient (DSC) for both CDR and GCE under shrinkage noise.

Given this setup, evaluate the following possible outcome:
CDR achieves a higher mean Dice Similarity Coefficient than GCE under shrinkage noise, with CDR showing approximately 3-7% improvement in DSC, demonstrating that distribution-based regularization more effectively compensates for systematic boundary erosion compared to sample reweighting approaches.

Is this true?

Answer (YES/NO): YES